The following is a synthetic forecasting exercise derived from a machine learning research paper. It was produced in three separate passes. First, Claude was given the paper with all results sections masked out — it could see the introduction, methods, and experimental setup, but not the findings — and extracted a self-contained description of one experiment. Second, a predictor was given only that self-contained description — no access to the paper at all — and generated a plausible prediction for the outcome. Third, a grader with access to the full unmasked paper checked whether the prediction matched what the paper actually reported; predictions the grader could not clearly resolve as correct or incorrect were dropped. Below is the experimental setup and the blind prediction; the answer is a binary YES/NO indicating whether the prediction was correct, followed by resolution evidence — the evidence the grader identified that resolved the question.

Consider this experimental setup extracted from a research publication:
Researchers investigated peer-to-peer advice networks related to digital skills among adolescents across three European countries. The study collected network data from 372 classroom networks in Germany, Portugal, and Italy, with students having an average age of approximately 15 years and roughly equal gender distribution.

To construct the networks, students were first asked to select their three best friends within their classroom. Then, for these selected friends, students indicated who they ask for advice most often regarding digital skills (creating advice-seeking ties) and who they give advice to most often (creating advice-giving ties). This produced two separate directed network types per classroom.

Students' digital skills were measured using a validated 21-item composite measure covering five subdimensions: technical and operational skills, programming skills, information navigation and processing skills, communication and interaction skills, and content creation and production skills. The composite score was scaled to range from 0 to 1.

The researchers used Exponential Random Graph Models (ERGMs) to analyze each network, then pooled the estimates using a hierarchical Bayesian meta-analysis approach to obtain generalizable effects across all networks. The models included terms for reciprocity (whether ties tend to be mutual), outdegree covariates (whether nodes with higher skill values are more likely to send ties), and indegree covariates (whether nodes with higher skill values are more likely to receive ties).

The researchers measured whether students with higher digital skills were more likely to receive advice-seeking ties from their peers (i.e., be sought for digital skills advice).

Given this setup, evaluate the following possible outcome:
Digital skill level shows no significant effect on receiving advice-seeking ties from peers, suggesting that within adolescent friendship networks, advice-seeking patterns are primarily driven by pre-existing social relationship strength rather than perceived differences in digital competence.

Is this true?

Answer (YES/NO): NO